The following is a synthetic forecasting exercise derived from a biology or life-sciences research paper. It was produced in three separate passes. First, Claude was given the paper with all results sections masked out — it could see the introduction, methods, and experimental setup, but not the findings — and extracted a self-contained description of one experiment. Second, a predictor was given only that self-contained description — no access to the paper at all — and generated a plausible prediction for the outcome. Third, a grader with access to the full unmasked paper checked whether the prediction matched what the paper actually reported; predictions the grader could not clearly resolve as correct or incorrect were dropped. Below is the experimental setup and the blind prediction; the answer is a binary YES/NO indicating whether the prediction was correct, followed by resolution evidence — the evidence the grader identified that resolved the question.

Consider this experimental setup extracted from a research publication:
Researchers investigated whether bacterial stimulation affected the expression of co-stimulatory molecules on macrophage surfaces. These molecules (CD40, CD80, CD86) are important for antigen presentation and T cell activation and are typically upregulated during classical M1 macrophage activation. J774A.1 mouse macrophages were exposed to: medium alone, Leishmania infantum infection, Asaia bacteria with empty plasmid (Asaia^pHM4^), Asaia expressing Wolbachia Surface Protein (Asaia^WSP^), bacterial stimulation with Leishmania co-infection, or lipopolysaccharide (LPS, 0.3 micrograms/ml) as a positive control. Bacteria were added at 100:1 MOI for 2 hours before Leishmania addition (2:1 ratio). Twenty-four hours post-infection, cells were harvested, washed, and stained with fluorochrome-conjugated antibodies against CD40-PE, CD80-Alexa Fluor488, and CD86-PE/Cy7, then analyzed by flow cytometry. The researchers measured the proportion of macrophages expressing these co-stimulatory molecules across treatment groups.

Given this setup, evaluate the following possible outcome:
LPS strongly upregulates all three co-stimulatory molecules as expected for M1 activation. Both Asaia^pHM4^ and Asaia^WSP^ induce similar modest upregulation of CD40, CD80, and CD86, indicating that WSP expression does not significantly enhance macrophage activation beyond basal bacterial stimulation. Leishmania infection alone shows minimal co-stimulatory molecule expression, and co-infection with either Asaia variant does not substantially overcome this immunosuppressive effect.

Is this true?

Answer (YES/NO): NO